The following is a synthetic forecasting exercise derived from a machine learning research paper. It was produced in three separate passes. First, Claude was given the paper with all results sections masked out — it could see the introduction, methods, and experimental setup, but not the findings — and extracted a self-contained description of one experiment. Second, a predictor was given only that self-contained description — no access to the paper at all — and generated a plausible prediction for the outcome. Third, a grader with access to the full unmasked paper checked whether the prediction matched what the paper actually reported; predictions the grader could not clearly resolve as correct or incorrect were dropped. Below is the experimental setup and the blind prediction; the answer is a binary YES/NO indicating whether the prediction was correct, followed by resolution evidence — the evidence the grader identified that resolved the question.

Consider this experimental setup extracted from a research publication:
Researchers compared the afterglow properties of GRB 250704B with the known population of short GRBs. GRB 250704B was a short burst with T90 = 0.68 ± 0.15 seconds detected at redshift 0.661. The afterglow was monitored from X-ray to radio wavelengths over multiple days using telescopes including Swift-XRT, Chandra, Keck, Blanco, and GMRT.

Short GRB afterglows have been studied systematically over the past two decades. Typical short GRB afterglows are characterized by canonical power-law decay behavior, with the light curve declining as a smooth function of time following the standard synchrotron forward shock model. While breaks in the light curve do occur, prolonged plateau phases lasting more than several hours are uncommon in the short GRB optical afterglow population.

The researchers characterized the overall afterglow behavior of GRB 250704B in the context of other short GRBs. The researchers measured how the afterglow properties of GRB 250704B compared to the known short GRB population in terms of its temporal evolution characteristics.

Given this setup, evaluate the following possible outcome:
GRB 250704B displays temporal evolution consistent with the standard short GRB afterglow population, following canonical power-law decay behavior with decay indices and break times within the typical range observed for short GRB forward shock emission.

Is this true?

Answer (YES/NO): NO